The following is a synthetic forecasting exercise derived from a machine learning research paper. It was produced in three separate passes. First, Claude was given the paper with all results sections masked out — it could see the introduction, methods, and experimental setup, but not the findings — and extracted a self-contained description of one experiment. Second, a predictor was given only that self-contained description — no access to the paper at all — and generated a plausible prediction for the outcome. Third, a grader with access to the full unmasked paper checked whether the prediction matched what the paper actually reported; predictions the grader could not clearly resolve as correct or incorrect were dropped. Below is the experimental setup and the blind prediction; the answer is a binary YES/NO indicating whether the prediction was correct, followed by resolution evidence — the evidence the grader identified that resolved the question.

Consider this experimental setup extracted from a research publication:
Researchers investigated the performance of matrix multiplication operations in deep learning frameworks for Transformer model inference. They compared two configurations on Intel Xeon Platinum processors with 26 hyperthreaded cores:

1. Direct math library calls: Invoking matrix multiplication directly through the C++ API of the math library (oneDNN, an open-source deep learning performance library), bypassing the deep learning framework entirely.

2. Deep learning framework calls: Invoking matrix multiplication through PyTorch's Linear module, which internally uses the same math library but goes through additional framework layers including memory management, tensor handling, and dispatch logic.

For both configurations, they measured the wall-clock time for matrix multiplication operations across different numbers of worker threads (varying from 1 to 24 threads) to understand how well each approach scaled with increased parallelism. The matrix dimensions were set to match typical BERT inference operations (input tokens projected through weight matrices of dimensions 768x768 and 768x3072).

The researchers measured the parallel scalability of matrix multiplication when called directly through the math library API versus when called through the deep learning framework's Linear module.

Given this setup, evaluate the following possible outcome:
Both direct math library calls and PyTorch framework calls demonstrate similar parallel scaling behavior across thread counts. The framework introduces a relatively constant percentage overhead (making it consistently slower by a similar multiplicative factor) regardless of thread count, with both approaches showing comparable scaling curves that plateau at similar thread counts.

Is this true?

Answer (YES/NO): NO